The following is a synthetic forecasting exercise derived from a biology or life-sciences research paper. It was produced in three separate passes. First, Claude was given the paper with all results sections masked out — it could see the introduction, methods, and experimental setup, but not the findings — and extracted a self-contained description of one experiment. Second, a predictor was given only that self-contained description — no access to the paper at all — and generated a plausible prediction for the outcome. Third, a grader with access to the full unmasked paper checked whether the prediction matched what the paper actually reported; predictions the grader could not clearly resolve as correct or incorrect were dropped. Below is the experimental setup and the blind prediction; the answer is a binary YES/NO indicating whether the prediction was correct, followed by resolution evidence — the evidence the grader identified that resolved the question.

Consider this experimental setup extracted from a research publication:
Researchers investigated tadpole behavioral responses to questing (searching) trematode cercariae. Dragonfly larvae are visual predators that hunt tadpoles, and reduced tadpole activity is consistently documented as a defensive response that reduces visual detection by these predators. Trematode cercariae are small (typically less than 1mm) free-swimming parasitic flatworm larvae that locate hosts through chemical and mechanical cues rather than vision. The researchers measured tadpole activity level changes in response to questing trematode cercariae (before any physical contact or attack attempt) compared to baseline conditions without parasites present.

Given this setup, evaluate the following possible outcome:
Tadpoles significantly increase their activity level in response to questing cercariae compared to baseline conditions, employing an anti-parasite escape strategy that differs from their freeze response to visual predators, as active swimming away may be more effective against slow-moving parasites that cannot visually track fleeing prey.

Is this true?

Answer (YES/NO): NO